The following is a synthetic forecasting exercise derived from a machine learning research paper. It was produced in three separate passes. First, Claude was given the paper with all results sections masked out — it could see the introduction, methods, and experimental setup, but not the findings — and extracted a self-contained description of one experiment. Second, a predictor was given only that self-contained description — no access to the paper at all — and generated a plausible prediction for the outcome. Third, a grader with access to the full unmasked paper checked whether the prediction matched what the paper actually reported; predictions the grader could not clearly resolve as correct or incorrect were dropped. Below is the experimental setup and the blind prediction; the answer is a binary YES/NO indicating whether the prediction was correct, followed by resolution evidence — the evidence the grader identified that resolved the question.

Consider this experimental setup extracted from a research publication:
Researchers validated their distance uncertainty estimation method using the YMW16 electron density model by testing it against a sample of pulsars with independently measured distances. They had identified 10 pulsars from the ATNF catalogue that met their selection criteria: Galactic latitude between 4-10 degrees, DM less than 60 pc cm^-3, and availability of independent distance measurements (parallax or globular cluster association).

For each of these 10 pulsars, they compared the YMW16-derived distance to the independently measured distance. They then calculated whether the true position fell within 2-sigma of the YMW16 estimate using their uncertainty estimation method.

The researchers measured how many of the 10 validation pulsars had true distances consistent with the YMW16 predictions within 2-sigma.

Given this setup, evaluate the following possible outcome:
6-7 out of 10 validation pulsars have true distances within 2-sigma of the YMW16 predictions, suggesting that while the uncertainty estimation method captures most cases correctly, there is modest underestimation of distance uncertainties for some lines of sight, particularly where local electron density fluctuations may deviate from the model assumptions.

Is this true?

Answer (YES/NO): NO